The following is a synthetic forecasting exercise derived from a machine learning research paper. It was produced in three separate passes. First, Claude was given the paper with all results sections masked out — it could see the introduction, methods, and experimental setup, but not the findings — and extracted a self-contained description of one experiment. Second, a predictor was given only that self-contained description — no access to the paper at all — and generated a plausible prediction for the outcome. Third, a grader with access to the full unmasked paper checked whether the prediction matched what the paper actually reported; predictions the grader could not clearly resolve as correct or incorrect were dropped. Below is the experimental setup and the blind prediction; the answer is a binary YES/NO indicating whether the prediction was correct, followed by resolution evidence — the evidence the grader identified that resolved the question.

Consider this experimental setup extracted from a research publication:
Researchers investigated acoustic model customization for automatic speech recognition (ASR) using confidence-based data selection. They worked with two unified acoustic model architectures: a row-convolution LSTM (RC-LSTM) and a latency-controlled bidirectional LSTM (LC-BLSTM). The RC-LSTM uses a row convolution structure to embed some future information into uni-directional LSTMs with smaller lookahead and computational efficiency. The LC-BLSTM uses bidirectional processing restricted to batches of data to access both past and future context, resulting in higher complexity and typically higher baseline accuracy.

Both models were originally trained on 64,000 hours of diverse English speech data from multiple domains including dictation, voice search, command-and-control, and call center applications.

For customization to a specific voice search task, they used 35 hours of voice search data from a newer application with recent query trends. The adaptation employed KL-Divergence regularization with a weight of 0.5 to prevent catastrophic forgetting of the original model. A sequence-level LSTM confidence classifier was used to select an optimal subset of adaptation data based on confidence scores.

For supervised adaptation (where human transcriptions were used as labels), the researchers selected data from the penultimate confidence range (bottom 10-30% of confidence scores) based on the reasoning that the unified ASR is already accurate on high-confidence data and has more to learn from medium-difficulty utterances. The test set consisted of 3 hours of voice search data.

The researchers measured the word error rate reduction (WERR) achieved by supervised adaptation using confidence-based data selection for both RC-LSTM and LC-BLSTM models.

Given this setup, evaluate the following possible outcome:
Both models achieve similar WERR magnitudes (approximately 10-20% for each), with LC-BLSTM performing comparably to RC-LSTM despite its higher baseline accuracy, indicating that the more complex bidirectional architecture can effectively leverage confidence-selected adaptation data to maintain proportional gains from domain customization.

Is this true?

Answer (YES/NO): NO